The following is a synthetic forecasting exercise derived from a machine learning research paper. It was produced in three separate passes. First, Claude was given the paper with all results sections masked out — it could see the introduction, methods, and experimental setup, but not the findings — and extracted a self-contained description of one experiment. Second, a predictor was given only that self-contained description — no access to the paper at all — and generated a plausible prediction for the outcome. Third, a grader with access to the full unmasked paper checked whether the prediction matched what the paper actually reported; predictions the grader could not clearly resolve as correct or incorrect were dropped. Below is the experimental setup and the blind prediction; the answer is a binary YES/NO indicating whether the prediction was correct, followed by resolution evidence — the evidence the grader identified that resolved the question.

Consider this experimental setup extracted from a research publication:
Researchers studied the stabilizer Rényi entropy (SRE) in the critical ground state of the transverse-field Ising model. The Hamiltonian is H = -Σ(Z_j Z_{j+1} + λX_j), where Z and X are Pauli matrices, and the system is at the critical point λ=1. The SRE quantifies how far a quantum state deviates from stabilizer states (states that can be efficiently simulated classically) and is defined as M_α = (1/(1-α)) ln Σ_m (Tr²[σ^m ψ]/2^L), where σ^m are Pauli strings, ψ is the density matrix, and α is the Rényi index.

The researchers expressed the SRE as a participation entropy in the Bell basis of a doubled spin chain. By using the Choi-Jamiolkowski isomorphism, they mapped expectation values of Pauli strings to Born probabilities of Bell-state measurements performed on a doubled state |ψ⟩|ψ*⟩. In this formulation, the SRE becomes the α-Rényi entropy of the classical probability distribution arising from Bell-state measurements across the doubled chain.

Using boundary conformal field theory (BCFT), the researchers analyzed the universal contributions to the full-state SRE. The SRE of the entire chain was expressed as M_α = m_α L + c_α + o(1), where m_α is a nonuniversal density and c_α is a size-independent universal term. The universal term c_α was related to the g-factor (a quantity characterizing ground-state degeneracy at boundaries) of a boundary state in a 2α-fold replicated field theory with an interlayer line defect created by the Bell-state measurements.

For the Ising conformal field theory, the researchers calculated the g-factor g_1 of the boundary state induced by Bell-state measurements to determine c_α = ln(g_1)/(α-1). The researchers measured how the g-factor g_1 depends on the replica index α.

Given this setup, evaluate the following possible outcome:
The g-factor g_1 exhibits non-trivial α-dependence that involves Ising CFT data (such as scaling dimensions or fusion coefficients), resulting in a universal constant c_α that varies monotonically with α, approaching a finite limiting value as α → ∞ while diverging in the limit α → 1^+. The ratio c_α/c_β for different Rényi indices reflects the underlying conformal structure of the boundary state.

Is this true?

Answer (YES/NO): NO